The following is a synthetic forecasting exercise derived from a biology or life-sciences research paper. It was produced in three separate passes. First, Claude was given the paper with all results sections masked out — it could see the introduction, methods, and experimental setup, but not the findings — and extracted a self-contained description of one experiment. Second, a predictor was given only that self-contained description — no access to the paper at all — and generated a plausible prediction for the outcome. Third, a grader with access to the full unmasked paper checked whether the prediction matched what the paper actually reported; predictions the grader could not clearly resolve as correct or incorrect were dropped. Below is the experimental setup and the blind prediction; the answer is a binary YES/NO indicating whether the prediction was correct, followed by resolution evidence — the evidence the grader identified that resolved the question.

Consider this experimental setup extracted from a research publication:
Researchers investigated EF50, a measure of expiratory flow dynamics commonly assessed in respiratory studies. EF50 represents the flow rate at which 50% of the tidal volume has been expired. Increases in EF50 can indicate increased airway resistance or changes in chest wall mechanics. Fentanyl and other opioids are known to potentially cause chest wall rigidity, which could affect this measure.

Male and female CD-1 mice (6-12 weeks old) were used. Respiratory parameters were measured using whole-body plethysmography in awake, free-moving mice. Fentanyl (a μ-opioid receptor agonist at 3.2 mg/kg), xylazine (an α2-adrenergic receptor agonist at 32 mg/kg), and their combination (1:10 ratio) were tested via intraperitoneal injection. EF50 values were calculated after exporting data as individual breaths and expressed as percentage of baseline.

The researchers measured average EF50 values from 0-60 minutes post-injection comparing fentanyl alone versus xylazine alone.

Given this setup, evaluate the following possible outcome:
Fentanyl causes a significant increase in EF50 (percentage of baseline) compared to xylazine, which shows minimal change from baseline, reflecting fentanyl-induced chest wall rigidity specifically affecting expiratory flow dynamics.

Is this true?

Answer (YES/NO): NO